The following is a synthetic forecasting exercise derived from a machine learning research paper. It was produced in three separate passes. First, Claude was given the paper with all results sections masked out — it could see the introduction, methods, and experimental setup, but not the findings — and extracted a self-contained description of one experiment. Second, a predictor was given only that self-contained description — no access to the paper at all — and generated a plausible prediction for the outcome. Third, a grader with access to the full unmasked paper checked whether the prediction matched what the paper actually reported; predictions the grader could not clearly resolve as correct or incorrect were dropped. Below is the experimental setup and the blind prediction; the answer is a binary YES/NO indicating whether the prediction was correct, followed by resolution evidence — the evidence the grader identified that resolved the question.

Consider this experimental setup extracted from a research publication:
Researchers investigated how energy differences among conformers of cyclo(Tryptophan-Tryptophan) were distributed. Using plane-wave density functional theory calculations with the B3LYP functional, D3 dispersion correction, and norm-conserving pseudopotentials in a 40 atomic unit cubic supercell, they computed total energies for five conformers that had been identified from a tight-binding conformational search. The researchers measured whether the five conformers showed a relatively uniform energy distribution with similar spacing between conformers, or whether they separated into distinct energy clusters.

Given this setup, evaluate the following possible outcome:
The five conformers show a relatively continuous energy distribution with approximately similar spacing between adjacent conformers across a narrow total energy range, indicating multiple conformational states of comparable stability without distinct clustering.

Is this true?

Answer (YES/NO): NO